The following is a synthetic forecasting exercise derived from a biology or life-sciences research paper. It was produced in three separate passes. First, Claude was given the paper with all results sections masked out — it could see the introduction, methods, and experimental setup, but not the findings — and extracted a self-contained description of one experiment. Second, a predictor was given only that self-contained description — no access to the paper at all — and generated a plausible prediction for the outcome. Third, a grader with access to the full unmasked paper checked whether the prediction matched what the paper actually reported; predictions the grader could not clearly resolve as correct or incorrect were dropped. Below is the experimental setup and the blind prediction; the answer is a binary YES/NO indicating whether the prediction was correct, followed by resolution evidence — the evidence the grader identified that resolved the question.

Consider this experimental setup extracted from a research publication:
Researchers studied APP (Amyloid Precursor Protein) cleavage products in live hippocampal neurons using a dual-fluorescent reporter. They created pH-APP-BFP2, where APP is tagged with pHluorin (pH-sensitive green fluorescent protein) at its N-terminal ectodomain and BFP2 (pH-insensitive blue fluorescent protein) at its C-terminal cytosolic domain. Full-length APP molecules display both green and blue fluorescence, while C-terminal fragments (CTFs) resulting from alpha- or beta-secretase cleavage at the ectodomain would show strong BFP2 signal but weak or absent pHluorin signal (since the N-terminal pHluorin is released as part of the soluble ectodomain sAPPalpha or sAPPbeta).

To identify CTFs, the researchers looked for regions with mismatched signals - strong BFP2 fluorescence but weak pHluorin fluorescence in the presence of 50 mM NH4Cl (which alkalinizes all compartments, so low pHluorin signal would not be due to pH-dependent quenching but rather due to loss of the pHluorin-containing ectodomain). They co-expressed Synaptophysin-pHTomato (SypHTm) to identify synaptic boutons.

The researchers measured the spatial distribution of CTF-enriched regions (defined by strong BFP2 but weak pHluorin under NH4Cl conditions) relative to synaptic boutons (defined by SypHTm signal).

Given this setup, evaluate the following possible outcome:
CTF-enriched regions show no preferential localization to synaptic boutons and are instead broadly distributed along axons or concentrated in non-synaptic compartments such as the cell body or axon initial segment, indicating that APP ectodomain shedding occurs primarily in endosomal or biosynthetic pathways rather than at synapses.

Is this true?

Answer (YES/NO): YES